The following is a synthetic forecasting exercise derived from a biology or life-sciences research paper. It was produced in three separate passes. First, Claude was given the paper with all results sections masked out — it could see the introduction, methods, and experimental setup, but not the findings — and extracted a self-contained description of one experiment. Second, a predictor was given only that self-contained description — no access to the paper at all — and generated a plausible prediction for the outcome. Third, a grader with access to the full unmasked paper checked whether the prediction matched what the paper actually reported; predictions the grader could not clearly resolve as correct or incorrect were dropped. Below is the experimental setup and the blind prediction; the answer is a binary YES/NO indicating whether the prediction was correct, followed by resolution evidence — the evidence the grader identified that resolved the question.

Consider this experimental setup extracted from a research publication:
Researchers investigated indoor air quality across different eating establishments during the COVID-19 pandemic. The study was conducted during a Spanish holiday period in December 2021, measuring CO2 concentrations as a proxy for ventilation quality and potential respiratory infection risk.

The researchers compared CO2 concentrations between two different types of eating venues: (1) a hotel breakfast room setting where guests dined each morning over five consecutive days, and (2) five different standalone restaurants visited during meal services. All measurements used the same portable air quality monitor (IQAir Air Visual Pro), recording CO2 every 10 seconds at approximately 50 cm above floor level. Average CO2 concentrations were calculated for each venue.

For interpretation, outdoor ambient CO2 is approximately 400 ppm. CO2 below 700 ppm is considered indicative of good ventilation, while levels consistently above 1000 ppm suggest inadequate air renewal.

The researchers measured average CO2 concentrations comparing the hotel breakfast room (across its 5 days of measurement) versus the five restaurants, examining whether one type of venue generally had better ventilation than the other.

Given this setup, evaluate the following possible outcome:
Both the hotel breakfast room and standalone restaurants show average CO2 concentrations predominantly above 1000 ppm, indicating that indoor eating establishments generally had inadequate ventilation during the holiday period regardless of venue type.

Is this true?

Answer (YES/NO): NO